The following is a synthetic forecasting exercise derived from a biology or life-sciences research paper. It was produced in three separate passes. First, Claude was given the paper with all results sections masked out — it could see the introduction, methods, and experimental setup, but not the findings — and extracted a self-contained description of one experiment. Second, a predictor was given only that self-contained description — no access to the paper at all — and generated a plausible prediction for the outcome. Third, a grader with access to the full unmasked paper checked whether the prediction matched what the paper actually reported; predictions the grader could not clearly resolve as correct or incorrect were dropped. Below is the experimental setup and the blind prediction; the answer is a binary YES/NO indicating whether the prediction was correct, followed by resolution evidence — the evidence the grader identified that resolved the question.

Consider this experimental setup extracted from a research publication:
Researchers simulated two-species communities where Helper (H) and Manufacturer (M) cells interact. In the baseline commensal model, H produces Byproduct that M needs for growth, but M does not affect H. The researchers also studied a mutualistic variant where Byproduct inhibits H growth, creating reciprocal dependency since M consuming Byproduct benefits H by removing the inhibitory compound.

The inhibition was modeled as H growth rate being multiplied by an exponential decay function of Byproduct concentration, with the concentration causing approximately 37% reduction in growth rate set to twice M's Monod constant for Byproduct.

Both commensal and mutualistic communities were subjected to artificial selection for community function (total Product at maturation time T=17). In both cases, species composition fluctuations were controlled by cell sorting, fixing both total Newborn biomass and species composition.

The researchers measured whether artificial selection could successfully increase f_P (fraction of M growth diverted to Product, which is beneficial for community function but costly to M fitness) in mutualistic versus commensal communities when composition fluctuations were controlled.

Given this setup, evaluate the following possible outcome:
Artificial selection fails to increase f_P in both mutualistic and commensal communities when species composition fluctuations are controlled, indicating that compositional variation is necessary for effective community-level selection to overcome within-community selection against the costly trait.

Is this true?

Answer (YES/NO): NO